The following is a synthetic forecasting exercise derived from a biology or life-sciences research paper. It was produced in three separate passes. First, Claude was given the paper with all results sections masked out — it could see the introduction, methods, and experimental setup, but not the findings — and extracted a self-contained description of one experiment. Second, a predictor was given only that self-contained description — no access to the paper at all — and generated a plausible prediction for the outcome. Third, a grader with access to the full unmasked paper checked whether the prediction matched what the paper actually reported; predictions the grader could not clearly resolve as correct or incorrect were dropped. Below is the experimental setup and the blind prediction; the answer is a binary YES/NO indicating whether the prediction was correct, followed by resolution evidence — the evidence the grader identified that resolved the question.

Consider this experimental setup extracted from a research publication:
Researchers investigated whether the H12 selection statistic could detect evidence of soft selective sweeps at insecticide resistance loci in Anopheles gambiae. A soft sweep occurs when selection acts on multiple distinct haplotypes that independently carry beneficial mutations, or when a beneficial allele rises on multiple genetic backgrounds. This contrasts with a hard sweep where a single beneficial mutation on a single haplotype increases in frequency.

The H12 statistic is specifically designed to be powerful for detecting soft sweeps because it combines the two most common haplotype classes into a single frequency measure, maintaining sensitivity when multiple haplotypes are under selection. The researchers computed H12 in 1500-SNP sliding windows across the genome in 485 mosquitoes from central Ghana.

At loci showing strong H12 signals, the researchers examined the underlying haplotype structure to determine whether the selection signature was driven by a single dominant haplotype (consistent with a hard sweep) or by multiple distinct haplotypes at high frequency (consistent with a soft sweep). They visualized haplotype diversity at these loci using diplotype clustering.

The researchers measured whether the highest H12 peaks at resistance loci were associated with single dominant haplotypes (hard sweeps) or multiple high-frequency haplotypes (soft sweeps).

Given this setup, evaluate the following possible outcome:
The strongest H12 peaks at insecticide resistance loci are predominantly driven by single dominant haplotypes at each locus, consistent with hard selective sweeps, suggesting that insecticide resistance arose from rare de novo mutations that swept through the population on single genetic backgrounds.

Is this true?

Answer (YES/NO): NO